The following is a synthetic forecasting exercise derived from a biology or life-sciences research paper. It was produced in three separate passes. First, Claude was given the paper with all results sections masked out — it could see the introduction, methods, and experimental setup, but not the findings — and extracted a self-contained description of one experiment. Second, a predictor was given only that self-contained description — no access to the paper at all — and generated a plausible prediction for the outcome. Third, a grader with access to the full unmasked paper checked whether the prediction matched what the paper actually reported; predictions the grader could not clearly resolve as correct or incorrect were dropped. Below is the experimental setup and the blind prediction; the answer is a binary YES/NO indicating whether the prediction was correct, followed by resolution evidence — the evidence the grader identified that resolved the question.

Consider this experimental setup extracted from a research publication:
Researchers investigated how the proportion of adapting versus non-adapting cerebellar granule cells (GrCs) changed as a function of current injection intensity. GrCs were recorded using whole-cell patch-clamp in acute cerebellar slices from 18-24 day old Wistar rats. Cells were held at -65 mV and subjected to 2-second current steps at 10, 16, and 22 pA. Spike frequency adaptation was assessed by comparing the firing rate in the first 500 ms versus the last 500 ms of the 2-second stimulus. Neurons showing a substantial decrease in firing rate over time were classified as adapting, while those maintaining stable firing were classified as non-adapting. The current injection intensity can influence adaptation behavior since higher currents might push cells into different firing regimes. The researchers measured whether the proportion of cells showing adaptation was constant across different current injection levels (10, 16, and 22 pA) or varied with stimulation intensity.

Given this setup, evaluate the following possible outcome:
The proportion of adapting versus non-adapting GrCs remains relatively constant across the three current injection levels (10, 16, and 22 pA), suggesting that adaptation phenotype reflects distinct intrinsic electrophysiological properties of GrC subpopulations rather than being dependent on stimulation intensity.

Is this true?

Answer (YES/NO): NO